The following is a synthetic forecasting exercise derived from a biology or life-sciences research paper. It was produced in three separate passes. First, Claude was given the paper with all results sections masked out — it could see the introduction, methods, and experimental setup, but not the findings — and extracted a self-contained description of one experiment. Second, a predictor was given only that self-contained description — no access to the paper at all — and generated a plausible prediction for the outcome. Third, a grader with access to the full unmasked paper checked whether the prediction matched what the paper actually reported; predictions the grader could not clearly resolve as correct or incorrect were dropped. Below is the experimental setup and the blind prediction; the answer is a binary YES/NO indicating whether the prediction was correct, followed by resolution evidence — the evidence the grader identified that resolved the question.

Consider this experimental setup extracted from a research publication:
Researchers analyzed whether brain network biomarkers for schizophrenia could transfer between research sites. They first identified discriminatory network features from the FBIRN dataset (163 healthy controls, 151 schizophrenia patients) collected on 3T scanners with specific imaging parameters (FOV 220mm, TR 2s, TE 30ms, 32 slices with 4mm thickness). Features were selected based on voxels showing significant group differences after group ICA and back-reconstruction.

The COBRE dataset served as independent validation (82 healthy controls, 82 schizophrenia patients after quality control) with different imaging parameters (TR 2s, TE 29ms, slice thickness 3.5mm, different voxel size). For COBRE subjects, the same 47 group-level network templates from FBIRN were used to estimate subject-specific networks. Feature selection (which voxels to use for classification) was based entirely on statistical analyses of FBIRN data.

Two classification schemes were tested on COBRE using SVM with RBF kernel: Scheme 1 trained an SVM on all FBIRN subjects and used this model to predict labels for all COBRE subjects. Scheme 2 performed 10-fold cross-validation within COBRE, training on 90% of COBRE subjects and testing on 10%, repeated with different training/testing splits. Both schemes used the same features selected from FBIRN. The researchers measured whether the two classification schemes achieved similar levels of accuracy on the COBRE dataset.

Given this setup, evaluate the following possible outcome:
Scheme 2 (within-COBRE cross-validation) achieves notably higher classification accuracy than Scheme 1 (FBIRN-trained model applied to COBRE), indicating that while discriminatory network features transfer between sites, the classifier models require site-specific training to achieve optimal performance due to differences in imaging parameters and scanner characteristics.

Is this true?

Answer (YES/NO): NO